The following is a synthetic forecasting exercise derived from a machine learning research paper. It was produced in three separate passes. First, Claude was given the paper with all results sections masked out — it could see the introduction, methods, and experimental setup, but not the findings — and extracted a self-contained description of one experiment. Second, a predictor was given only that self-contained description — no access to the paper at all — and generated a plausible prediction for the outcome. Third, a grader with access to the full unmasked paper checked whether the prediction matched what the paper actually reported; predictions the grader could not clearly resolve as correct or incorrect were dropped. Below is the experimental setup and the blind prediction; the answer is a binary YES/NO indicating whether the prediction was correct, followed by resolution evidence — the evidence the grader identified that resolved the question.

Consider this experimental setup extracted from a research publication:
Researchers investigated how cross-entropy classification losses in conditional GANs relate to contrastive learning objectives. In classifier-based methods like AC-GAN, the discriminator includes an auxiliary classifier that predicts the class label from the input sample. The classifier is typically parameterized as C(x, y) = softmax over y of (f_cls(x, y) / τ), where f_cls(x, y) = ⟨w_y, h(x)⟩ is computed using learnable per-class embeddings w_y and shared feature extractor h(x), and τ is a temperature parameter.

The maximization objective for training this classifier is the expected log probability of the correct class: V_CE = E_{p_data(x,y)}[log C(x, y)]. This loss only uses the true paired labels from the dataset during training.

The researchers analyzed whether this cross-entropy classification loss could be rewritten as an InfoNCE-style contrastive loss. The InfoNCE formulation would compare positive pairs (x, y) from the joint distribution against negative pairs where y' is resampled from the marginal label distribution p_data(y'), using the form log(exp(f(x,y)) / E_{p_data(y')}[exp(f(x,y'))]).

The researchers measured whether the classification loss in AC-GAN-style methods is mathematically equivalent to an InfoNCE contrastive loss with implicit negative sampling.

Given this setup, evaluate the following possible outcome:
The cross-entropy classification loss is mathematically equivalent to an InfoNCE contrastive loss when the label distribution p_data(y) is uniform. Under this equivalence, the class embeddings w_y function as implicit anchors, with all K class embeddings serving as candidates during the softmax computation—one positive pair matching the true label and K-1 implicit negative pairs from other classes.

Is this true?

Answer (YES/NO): NO